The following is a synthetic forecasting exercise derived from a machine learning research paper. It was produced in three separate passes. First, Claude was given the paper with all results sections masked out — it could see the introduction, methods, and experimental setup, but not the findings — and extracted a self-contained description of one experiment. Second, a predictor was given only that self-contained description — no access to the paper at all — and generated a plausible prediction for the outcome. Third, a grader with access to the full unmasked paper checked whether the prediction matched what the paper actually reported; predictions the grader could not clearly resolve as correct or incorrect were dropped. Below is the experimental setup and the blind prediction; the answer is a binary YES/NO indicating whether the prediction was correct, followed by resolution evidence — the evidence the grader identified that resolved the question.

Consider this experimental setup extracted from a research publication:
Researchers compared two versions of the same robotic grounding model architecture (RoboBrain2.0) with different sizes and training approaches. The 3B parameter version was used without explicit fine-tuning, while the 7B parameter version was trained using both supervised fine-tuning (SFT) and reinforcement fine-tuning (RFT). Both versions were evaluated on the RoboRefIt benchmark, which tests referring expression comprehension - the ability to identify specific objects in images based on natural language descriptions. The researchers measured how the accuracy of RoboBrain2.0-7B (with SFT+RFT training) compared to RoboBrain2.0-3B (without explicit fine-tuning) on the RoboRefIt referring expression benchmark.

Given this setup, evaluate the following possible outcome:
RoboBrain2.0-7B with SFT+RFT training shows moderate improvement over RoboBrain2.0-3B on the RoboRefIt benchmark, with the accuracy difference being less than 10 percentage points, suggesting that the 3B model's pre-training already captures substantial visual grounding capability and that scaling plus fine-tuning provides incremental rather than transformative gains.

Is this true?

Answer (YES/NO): NO